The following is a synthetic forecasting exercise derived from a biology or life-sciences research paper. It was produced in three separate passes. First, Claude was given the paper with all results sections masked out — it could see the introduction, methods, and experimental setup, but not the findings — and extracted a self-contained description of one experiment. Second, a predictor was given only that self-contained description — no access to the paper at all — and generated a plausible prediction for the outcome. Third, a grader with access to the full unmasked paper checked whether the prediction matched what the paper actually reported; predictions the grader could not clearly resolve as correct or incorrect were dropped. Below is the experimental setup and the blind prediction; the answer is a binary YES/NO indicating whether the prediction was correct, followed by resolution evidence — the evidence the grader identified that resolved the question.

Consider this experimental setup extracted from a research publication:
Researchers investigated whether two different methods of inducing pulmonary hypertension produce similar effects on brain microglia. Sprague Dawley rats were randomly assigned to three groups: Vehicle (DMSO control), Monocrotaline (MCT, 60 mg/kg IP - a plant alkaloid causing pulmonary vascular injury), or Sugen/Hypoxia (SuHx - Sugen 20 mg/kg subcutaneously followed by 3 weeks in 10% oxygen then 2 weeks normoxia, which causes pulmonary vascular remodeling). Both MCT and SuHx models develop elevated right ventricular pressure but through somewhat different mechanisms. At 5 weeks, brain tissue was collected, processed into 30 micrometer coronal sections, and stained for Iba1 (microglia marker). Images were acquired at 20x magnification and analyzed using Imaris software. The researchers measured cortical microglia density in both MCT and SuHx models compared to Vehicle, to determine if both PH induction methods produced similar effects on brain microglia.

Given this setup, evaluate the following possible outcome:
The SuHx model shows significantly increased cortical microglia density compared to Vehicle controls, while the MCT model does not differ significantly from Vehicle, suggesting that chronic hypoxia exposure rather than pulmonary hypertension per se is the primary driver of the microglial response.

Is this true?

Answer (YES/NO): NO